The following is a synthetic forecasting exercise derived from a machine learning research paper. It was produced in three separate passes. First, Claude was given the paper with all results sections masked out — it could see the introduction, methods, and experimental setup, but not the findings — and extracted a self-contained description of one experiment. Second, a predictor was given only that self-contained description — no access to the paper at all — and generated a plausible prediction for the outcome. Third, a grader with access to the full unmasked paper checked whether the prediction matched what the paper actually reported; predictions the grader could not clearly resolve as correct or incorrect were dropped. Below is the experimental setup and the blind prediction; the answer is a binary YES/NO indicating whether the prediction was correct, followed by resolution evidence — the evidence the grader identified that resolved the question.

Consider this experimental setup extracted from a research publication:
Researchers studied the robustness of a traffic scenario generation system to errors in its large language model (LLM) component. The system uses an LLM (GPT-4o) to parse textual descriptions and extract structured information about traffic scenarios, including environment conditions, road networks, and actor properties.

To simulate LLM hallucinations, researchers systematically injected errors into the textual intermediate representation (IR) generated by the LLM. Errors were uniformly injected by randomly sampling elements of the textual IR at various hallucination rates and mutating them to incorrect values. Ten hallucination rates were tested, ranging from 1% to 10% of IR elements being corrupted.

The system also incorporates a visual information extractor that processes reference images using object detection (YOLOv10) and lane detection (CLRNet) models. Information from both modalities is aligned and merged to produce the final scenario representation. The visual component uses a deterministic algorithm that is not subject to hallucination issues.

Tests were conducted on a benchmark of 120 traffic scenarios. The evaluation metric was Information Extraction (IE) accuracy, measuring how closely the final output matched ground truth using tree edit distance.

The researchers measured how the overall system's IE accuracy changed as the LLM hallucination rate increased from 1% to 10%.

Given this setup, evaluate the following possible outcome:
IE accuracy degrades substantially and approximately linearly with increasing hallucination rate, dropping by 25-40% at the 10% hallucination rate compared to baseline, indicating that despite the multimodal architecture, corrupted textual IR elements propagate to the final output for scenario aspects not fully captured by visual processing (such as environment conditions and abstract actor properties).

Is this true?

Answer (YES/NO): NO